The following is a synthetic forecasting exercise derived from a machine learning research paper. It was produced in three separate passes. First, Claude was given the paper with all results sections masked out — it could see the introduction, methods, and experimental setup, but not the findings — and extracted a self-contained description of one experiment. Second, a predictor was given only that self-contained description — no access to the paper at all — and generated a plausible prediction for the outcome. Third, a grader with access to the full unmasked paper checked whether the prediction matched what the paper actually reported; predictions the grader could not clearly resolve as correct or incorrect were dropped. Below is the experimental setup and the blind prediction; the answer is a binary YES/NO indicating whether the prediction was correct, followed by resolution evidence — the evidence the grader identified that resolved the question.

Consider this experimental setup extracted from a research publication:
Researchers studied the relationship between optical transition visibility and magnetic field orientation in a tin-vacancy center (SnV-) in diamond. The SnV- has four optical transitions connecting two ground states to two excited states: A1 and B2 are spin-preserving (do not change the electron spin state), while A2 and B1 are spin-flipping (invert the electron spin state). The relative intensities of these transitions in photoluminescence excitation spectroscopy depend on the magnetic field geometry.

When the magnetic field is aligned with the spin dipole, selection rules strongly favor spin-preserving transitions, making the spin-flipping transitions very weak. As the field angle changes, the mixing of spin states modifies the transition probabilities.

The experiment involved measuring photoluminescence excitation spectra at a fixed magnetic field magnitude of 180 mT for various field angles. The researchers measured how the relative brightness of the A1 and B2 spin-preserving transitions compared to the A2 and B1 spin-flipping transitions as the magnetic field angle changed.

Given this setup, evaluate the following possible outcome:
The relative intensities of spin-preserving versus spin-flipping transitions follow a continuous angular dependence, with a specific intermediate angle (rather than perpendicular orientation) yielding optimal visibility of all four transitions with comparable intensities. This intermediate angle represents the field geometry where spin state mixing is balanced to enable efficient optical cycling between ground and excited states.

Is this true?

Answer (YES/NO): NO